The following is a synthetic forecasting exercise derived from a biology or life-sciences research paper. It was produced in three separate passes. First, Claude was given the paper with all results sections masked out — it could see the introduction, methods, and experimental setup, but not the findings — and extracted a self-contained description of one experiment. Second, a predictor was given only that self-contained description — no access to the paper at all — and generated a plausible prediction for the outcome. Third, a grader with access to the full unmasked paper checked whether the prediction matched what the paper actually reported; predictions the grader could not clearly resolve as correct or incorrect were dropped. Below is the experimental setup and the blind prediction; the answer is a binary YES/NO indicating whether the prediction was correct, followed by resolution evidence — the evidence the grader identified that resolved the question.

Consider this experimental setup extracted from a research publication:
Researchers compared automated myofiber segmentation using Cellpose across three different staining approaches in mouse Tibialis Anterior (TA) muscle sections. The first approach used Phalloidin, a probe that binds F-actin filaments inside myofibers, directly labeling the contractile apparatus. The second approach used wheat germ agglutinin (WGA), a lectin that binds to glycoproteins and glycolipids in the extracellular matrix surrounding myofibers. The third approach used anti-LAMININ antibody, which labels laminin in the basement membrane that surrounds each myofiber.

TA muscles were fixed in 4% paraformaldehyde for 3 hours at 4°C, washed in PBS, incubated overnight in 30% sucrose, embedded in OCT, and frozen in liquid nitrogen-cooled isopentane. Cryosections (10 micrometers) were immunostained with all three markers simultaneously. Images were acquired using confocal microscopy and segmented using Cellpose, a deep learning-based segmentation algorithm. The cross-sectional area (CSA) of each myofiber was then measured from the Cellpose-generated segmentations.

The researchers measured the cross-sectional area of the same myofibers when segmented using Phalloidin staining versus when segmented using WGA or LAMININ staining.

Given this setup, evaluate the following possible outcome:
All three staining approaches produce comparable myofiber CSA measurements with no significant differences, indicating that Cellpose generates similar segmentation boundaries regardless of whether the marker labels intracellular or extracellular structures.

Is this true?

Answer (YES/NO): YES